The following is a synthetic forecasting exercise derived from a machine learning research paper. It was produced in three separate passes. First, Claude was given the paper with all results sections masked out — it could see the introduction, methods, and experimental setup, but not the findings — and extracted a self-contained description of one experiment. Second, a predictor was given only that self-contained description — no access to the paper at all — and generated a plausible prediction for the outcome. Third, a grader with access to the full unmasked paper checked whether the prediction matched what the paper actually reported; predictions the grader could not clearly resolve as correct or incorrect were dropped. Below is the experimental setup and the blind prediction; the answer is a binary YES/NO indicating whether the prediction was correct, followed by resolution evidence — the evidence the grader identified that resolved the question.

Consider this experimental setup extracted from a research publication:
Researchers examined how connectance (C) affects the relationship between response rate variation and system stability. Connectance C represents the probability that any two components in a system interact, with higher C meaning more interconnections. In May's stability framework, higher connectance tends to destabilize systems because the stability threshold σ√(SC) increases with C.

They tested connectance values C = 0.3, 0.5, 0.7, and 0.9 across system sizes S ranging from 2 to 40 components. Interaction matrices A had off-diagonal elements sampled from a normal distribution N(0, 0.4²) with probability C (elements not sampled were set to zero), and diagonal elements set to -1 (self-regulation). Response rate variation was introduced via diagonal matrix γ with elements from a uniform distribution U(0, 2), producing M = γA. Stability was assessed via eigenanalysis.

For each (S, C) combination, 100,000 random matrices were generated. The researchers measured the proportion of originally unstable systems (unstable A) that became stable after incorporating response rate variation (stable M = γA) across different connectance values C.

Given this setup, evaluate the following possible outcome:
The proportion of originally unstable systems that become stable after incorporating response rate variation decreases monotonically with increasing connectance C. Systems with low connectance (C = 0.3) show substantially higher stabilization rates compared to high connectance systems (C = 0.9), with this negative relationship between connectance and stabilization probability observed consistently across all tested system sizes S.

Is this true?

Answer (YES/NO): NO